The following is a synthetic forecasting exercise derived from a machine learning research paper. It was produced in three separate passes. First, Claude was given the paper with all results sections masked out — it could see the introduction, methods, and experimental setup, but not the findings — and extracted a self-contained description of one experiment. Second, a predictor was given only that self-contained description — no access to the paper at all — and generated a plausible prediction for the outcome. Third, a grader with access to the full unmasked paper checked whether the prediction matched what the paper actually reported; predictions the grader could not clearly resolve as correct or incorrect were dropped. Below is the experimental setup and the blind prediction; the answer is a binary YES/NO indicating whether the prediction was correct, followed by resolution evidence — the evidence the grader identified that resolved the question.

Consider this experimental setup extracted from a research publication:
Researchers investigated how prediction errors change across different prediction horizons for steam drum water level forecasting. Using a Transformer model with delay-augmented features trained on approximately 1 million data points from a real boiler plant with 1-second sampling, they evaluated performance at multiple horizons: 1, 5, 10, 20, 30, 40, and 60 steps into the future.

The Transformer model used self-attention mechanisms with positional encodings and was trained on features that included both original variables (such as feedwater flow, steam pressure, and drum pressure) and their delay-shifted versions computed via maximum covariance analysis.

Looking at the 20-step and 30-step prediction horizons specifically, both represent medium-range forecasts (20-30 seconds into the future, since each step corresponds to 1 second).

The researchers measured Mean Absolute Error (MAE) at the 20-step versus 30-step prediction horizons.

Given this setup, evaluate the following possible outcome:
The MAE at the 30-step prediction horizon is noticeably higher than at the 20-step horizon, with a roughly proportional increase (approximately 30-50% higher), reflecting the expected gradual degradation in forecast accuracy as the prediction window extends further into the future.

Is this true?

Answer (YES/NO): NO